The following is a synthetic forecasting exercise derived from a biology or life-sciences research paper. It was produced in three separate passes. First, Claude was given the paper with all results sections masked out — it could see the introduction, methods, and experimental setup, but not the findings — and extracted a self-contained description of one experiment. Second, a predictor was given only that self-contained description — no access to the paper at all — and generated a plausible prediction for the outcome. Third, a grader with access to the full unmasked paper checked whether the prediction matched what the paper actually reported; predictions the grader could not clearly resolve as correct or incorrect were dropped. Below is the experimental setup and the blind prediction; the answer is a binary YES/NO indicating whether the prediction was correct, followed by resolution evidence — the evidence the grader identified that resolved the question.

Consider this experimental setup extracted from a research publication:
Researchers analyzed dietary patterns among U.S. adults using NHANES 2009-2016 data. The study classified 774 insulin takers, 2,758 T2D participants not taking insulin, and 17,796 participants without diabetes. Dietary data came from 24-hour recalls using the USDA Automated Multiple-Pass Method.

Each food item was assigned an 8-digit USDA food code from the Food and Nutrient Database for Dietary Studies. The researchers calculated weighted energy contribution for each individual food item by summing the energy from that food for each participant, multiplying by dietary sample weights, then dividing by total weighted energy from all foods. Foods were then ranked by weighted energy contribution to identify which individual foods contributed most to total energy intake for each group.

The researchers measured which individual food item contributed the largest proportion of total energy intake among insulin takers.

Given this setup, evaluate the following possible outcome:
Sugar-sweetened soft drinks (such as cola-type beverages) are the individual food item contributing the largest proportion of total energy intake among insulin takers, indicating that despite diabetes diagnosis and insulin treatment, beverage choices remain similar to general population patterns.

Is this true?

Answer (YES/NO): NO